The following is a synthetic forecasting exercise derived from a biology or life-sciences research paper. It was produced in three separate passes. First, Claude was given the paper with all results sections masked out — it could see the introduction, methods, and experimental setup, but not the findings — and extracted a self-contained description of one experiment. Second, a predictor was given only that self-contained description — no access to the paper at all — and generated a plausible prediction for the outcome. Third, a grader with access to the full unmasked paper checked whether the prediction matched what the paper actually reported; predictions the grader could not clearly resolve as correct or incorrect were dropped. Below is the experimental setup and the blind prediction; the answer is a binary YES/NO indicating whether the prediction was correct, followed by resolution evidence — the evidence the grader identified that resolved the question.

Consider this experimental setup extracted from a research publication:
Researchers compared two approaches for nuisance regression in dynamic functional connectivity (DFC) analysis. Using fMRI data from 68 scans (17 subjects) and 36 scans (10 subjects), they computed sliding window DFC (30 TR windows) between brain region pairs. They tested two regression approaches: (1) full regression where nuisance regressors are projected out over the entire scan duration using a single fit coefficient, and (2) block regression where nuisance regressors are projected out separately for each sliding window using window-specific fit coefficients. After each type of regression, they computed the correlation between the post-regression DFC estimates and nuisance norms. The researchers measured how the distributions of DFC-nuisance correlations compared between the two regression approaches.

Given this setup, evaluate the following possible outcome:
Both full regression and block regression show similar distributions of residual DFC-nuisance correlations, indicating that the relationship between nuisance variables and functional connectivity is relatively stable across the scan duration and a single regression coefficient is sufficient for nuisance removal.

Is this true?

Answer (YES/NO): NO